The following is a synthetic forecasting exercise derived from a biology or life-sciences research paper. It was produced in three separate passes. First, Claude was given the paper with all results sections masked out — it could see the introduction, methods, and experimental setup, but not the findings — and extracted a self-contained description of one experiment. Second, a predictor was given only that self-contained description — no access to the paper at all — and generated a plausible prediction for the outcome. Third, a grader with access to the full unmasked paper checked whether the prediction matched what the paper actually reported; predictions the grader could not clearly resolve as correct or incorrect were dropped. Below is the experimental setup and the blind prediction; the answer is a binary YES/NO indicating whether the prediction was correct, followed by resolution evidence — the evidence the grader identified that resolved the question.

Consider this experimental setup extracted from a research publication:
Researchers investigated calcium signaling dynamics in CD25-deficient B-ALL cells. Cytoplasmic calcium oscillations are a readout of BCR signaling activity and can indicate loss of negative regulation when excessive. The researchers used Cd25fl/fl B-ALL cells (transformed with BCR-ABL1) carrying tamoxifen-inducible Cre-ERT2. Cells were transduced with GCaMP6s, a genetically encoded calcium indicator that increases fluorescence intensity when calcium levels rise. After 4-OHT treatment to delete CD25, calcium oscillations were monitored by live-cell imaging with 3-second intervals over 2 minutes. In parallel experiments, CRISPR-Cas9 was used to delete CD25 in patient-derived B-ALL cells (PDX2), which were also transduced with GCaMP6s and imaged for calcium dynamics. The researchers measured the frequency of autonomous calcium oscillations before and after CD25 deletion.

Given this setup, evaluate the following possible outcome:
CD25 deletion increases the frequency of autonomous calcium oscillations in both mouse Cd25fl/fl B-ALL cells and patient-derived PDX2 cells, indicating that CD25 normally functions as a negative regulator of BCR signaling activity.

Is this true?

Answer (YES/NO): YES